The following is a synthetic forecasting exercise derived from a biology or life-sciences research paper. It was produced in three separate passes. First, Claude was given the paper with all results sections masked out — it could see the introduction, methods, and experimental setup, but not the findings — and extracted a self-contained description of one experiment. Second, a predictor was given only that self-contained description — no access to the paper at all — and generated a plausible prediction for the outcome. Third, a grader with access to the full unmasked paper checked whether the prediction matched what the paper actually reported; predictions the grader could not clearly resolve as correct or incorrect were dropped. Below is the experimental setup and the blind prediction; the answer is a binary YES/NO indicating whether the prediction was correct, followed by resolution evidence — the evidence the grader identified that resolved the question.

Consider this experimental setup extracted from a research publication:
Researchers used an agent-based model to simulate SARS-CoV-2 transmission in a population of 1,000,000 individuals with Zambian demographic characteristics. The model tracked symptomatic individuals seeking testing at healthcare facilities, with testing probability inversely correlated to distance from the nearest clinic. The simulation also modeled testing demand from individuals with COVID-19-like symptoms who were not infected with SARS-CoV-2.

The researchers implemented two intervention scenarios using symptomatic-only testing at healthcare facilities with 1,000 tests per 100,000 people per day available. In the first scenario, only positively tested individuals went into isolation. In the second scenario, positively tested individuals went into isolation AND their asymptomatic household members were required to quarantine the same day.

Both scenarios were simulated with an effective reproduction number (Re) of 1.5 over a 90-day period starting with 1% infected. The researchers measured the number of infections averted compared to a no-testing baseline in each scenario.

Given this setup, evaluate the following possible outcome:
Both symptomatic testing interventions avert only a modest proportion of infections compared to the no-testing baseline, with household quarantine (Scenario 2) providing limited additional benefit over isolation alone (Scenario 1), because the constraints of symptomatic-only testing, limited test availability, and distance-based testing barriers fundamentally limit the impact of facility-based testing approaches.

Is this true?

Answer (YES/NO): YES